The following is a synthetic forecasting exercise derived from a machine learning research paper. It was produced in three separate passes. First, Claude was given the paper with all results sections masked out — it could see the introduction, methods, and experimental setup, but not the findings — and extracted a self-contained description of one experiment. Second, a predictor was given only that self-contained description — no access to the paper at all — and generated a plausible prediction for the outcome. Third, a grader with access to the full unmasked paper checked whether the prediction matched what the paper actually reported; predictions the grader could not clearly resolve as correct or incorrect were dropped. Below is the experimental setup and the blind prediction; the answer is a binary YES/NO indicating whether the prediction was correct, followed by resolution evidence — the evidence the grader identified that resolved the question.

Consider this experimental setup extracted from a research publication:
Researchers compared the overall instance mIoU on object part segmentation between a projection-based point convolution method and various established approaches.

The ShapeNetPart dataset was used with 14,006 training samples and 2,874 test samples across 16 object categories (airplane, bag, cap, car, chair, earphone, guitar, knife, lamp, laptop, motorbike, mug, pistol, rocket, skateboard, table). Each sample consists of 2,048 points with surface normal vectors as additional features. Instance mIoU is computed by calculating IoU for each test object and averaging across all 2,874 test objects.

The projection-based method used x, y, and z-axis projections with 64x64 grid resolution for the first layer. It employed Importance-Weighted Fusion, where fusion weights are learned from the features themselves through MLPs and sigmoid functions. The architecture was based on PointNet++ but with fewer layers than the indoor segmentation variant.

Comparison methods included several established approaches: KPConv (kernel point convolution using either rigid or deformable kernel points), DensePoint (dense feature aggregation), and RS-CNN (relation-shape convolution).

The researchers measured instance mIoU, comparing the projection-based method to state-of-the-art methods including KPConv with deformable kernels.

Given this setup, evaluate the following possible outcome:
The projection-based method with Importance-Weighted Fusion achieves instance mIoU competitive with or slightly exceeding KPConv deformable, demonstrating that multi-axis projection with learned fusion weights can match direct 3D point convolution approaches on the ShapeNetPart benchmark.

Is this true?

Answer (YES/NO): NO